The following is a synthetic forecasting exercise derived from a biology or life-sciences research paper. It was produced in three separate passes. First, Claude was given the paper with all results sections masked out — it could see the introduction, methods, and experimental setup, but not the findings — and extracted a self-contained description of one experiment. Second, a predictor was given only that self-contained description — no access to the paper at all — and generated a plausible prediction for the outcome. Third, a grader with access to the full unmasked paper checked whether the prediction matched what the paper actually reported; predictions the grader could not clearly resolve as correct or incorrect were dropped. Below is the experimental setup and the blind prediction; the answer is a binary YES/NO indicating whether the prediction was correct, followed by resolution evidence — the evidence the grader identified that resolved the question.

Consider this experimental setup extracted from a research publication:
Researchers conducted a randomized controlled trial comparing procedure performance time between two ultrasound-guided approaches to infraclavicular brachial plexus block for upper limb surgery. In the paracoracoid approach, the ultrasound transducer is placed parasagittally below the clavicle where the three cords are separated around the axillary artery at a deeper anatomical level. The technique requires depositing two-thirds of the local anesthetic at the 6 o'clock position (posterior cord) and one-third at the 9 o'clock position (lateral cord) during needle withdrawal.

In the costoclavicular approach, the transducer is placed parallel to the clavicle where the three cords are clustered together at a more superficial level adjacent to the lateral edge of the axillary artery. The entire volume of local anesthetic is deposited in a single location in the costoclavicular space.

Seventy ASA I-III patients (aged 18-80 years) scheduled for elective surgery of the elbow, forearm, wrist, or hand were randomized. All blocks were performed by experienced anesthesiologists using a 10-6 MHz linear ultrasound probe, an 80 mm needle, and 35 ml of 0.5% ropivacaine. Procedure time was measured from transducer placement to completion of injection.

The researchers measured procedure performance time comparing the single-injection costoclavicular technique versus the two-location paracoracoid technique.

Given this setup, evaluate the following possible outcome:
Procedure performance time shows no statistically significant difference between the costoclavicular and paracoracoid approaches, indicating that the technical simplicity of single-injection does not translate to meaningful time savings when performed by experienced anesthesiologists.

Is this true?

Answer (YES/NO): YES